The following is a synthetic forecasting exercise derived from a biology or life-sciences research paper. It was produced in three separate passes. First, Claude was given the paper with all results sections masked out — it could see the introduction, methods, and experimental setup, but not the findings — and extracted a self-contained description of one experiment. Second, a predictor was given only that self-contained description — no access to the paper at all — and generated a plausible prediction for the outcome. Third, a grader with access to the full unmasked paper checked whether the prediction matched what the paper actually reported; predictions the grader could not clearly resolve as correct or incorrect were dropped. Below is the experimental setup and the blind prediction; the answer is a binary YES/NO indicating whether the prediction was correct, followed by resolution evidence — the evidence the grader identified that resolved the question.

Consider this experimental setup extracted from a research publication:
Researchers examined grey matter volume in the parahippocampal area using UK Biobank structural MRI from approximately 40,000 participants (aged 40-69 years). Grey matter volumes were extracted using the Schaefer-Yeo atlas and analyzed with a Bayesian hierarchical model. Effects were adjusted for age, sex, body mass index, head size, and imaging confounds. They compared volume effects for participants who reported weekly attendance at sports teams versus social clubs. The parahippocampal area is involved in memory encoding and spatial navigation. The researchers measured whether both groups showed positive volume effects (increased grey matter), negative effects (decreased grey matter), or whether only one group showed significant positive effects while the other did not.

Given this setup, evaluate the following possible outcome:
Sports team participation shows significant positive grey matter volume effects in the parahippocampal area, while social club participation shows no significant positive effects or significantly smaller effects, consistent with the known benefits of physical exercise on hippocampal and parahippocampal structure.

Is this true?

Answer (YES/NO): NO